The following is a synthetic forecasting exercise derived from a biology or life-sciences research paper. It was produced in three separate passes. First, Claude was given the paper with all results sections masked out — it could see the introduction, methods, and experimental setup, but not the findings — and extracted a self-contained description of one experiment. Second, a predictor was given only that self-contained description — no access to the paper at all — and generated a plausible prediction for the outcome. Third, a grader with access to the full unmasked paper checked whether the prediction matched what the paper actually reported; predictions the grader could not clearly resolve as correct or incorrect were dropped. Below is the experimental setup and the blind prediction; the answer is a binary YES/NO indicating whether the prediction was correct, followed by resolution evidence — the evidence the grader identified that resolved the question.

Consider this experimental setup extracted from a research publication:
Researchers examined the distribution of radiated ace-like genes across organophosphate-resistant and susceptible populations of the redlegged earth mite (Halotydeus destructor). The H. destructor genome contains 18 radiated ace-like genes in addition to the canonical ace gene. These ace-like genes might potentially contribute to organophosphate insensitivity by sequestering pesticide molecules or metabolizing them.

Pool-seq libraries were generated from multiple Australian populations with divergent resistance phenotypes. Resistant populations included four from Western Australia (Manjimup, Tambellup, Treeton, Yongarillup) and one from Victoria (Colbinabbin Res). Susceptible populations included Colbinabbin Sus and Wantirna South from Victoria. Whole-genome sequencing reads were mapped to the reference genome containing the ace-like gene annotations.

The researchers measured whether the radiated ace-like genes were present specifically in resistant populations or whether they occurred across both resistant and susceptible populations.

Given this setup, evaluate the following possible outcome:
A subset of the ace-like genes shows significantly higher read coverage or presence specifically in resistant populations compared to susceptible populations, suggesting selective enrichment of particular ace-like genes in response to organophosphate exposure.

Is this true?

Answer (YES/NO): NO